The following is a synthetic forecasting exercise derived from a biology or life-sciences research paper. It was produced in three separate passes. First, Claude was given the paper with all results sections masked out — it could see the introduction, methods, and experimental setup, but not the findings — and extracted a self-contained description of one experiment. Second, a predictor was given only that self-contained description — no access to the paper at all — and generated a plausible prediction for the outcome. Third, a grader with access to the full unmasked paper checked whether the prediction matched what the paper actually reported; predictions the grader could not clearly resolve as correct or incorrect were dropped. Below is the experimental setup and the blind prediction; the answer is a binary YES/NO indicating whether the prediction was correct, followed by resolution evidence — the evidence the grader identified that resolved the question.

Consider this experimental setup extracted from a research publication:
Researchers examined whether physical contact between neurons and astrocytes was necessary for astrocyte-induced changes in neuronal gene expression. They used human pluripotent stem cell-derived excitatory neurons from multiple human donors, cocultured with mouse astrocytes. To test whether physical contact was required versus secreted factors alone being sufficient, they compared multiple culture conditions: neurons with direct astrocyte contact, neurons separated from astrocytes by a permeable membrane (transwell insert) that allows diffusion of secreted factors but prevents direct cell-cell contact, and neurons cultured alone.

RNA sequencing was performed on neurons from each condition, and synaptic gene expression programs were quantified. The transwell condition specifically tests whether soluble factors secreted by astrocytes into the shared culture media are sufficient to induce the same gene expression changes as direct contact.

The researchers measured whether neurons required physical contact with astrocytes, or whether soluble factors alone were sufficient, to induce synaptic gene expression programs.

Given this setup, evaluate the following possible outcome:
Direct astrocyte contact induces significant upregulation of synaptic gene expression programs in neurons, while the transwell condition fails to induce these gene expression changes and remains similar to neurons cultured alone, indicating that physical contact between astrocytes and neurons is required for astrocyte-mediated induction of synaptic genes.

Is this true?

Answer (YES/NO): NO